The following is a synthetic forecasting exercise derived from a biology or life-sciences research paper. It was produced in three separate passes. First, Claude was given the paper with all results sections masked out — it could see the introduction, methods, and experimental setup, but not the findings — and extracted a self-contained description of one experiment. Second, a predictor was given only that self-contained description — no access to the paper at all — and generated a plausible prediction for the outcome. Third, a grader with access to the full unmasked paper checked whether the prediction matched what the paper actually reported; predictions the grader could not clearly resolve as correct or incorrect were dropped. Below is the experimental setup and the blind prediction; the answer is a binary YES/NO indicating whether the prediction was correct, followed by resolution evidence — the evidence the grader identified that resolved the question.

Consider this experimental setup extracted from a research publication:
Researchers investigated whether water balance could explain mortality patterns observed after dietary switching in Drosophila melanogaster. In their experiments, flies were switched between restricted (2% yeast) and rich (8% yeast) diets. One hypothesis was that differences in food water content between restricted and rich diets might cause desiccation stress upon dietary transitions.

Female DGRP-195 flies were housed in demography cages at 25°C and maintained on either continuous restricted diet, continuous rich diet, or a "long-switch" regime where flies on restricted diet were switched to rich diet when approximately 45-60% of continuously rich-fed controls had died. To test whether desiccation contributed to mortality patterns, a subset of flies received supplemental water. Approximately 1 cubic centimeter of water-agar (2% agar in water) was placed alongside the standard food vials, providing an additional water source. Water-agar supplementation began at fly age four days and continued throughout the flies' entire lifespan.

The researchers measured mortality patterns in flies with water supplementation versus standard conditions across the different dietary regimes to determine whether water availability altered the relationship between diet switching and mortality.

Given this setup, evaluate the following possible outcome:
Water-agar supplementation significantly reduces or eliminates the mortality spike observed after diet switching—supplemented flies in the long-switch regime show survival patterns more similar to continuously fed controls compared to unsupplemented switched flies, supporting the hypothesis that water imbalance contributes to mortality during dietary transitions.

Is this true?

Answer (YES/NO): NO